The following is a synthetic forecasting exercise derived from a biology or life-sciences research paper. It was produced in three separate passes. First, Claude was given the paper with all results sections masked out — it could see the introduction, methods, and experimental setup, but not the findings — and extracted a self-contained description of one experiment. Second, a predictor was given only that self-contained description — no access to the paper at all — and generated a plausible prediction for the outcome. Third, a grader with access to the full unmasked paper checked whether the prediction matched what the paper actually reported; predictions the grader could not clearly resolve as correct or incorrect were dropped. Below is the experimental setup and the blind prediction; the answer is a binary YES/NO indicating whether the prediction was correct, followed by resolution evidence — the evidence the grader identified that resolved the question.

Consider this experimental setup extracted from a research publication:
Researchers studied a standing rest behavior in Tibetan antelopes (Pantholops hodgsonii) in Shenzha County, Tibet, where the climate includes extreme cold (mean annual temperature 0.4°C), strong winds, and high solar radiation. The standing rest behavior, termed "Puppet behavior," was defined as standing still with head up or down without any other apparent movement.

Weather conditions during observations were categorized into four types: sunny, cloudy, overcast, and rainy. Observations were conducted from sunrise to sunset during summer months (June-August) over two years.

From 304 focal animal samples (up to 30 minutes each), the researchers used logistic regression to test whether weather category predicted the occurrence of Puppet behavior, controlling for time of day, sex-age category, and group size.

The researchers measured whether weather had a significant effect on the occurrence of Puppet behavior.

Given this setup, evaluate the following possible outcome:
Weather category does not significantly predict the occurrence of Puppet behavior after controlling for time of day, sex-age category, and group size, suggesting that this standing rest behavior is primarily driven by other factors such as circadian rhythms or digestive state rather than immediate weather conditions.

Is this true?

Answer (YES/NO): NO